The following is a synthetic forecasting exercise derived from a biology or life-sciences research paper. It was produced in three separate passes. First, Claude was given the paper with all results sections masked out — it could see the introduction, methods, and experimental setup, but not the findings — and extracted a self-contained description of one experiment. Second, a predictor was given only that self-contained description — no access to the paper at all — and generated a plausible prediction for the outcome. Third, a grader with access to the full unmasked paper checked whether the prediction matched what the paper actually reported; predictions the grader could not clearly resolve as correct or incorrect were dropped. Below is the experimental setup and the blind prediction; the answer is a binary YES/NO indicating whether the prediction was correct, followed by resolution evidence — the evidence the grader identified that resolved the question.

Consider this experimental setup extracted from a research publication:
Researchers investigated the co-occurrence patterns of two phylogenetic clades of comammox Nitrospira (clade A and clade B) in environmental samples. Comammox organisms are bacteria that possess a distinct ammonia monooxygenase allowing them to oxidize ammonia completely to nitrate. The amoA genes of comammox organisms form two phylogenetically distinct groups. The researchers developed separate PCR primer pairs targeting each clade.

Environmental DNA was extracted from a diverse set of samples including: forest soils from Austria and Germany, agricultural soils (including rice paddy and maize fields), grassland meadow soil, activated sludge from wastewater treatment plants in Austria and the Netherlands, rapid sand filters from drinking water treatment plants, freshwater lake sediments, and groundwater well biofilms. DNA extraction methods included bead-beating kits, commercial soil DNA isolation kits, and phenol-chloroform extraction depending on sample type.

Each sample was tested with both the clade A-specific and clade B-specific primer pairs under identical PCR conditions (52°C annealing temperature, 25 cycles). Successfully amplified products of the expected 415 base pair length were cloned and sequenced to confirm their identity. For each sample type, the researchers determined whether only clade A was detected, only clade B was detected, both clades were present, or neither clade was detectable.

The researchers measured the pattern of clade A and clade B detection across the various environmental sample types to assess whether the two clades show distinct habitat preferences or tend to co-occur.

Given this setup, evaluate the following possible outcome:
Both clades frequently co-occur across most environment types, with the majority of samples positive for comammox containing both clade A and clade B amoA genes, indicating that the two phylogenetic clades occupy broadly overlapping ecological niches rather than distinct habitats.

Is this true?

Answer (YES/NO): NO